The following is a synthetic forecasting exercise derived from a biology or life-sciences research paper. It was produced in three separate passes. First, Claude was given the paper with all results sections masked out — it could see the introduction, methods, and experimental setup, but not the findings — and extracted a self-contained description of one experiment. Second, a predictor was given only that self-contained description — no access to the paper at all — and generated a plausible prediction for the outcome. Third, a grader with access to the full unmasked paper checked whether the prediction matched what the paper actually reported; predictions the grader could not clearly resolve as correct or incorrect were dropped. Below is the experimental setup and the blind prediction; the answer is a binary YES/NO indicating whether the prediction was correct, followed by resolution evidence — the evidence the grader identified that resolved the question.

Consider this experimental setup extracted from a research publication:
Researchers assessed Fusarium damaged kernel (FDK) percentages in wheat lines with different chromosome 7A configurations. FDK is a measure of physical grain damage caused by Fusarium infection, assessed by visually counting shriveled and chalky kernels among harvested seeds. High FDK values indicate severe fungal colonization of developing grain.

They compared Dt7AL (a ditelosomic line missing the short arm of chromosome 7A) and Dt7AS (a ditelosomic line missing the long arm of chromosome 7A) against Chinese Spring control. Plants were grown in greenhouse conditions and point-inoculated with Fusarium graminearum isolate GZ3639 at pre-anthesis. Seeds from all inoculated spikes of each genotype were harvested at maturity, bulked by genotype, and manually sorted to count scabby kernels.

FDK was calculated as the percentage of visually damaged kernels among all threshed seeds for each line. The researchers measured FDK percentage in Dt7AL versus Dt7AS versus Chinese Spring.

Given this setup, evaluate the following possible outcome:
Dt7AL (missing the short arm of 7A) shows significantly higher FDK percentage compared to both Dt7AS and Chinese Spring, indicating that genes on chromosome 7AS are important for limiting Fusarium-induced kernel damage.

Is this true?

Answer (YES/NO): NO